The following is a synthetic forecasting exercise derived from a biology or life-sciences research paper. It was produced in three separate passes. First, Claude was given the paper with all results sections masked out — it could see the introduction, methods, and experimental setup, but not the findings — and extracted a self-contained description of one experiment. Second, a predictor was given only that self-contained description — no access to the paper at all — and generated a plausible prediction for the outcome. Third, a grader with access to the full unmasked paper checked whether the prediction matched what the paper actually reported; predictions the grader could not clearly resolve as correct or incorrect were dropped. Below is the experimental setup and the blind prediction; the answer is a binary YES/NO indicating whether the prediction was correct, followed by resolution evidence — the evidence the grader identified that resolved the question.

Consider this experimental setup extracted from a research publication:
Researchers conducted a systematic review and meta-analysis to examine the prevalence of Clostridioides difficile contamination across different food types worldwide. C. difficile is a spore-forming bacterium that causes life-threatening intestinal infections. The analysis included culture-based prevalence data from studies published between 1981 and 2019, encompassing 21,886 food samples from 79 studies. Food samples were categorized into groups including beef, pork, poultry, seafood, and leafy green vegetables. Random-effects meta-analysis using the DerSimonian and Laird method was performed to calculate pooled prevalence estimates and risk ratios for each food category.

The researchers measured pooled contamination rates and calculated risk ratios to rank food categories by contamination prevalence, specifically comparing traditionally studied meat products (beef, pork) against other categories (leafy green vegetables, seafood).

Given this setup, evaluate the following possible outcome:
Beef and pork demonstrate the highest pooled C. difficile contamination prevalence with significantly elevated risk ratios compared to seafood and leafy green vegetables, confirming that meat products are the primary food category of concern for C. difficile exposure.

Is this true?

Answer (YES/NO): NO